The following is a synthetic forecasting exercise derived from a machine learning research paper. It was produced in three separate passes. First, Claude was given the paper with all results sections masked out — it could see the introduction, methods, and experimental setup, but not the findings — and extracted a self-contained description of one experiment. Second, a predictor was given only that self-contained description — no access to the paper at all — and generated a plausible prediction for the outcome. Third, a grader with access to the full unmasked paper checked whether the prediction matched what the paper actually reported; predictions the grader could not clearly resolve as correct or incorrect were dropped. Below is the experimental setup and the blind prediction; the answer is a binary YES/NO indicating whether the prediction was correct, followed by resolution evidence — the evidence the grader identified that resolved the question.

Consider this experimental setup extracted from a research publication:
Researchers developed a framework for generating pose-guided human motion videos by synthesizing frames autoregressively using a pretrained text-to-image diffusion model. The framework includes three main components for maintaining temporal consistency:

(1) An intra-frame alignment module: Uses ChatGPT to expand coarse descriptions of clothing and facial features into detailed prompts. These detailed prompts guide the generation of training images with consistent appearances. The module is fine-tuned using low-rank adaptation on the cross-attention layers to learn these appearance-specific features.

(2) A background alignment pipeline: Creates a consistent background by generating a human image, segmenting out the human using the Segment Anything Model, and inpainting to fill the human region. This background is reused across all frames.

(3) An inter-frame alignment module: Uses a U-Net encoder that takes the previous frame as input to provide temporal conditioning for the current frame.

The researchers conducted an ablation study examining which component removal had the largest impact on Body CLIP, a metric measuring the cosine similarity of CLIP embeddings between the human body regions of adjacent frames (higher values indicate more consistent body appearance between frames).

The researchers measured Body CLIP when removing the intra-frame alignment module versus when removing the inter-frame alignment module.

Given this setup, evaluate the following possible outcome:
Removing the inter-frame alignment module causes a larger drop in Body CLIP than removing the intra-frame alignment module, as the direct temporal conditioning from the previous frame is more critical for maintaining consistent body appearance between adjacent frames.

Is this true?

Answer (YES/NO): NO